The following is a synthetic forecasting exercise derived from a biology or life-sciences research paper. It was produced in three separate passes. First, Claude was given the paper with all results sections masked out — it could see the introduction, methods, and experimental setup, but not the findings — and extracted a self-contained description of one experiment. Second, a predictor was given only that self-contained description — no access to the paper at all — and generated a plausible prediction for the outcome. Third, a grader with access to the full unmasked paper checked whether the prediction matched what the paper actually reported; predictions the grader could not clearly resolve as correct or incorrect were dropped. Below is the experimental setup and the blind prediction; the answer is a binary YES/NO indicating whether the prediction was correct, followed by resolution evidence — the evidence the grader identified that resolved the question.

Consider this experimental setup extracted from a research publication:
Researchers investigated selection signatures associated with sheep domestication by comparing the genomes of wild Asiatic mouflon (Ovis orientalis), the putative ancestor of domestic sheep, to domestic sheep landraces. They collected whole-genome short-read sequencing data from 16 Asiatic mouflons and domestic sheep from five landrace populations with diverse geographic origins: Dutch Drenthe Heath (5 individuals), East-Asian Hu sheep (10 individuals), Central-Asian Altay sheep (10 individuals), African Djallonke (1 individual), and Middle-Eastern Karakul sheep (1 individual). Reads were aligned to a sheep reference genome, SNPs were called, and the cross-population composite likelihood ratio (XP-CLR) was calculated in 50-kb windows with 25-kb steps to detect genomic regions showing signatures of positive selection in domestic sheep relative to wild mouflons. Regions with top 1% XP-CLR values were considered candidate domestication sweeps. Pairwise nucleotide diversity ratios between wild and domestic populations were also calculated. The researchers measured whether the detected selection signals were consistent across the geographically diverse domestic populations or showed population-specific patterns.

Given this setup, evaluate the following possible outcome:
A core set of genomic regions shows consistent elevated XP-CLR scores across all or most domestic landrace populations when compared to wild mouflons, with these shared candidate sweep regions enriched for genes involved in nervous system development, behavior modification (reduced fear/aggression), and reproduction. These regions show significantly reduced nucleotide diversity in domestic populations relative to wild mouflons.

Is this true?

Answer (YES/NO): NO